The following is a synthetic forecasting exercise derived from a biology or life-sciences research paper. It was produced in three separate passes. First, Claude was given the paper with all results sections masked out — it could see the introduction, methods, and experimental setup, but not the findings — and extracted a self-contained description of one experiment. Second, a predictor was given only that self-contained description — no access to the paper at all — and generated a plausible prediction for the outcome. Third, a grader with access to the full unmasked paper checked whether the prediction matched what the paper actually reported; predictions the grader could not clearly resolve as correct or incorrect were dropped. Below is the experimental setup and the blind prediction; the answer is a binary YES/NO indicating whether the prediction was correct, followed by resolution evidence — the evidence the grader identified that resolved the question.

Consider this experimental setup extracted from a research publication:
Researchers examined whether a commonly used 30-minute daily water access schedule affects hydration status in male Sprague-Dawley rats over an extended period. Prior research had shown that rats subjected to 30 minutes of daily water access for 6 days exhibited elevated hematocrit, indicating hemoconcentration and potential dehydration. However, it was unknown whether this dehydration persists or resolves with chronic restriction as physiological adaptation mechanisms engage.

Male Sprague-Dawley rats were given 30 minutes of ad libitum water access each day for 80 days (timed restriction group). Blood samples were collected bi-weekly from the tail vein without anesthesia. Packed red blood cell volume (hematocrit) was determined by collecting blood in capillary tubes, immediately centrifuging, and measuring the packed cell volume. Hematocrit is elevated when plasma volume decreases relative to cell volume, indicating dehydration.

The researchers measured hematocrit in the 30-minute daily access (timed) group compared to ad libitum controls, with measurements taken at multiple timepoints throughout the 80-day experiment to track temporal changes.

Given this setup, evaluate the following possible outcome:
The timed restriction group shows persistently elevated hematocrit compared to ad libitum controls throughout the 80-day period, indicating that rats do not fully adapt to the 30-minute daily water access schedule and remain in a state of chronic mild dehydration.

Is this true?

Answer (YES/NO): NO